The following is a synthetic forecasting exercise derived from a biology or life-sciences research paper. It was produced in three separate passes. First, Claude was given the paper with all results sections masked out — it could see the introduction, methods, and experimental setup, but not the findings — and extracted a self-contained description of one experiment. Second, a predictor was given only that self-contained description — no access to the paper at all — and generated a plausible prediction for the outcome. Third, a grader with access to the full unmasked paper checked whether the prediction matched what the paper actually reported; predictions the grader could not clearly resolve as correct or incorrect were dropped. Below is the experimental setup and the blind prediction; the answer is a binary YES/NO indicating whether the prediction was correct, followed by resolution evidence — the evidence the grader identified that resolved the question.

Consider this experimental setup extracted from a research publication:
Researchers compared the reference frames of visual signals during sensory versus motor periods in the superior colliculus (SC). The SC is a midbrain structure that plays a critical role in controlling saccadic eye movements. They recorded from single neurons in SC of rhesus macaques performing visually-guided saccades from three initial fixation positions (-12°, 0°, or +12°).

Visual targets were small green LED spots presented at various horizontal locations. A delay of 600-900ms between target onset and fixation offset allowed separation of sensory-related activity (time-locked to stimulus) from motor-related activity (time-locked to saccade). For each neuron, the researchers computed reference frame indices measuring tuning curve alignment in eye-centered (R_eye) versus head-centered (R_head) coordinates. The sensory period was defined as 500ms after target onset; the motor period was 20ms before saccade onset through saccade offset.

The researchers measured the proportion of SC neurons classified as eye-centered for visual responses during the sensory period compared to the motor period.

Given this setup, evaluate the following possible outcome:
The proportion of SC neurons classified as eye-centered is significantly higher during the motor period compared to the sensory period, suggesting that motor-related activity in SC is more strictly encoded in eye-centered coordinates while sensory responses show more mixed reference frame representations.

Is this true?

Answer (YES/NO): NO